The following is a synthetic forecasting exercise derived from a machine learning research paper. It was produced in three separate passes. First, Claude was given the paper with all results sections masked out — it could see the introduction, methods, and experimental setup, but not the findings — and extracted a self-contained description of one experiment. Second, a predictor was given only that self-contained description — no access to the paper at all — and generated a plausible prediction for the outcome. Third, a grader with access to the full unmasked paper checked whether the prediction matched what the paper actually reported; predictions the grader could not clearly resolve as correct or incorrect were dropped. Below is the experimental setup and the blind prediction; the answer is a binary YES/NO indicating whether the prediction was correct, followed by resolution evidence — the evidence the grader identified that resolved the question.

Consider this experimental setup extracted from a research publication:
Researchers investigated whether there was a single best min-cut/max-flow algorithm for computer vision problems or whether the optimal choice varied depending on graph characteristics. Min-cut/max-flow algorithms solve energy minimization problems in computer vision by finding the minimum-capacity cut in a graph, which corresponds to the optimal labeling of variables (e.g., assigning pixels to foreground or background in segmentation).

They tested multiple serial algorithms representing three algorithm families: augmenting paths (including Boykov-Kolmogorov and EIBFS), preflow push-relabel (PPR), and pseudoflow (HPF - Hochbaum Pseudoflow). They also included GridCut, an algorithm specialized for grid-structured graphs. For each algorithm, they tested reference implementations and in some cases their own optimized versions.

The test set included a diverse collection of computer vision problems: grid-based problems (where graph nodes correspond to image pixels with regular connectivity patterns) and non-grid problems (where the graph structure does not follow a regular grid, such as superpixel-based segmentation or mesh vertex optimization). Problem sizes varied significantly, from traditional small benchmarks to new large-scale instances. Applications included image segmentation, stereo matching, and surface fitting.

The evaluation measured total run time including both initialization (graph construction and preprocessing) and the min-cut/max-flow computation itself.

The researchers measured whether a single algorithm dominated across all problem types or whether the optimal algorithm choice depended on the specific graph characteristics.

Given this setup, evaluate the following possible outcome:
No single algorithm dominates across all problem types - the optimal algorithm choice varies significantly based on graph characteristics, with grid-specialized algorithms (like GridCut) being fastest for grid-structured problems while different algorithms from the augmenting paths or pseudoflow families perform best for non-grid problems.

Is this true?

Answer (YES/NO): YES